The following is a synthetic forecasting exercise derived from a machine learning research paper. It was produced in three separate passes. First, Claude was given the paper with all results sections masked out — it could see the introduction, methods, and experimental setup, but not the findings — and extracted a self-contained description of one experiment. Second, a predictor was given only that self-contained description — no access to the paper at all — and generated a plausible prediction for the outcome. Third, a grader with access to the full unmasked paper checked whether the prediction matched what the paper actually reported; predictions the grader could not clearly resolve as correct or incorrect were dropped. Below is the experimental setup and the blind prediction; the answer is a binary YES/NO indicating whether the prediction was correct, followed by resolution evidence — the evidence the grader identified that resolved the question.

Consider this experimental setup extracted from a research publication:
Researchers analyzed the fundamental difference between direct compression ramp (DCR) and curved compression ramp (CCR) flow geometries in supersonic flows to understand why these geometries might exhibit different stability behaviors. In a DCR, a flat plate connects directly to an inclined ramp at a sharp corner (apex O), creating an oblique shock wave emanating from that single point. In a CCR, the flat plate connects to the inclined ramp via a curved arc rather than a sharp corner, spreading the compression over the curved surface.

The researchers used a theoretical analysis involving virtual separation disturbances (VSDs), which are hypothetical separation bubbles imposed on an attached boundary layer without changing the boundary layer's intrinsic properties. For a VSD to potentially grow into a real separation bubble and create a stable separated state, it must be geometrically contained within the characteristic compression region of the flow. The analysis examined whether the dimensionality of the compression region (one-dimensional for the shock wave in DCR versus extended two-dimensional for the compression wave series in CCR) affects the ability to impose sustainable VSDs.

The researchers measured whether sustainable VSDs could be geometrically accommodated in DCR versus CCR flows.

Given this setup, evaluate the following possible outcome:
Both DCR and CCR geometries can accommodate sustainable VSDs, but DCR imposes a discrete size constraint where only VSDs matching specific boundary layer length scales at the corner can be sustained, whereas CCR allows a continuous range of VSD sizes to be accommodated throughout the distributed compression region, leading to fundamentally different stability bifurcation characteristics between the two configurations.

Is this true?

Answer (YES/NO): NO